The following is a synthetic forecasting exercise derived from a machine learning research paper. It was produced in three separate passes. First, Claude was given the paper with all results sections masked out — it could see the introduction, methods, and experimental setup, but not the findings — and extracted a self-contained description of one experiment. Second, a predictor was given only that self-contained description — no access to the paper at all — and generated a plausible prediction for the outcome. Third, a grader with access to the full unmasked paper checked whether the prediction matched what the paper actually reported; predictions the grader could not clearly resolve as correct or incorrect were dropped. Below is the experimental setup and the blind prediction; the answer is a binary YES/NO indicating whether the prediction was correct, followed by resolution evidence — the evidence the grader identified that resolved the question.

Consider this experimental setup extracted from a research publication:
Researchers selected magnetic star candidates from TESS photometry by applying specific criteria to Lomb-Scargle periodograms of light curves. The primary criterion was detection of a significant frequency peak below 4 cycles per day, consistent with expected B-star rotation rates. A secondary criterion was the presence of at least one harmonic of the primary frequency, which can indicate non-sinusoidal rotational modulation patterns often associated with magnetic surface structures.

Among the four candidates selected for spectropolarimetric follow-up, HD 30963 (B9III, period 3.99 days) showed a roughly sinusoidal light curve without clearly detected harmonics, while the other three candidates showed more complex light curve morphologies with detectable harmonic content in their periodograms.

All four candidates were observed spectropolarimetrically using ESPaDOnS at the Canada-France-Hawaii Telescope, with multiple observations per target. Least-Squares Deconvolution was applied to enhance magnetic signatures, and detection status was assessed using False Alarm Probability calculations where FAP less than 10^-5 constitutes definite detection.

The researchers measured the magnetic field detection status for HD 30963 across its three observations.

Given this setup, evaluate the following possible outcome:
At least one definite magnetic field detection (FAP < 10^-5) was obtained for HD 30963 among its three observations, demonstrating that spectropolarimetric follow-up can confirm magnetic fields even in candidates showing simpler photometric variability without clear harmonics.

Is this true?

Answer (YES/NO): NO